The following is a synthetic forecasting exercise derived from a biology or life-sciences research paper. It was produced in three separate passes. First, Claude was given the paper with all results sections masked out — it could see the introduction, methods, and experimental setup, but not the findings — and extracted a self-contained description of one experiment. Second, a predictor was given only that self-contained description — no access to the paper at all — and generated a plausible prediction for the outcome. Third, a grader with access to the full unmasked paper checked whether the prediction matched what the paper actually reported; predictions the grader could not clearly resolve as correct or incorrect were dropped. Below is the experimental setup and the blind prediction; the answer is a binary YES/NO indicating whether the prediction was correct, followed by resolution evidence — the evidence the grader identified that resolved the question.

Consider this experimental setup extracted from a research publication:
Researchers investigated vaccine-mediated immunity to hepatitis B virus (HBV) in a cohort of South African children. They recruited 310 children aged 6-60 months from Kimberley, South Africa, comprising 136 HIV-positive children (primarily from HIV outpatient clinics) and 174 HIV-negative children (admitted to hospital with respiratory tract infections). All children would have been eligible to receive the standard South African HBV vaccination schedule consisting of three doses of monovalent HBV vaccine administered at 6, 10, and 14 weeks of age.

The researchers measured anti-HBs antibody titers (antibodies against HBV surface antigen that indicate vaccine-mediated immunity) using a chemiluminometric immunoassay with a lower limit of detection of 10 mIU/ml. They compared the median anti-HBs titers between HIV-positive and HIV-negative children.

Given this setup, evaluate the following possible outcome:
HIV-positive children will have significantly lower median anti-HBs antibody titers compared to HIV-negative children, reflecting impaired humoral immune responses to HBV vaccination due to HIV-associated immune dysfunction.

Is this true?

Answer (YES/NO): YES